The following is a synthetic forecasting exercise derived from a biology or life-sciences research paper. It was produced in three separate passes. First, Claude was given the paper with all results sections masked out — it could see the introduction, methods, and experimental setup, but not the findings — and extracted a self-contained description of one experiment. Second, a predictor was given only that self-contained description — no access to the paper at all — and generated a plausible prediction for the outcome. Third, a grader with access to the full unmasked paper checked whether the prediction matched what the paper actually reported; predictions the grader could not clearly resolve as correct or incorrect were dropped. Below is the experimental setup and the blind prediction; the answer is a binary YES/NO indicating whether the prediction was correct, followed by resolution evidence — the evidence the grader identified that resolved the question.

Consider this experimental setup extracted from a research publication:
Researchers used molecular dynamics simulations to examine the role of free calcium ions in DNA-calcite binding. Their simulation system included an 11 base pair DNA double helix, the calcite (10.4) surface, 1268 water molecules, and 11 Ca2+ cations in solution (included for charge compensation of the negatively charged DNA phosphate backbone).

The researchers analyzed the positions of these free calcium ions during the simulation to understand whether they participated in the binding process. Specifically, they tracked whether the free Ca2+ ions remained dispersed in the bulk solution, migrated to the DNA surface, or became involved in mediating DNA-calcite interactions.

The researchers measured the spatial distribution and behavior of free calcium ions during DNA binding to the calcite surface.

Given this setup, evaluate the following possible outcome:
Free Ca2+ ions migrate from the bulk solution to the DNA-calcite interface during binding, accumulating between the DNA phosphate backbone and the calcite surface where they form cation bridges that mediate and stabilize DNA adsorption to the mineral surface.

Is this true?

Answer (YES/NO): NO